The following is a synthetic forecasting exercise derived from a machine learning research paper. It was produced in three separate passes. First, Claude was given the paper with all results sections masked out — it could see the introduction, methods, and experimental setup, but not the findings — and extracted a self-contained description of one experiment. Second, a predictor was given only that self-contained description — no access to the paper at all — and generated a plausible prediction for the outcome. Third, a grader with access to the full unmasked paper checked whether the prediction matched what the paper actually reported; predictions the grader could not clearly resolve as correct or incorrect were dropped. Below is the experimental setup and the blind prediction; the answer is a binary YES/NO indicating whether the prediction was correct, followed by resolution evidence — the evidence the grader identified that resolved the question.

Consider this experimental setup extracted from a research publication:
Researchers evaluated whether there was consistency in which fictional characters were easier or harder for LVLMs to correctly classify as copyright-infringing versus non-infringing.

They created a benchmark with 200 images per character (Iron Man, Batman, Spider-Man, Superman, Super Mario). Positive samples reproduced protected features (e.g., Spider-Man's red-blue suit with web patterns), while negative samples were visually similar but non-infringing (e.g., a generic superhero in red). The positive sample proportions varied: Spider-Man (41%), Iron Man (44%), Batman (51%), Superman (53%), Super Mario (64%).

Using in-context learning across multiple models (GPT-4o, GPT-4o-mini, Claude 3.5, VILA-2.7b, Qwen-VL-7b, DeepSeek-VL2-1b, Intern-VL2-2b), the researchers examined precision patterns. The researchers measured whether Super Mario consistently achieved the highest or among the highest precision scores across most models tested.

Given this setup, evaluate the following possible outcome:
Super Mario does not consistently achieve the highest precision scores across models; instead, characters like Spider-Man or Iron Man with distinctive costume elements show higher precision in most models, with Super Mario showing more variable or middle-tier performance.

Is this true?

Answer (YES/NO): NO